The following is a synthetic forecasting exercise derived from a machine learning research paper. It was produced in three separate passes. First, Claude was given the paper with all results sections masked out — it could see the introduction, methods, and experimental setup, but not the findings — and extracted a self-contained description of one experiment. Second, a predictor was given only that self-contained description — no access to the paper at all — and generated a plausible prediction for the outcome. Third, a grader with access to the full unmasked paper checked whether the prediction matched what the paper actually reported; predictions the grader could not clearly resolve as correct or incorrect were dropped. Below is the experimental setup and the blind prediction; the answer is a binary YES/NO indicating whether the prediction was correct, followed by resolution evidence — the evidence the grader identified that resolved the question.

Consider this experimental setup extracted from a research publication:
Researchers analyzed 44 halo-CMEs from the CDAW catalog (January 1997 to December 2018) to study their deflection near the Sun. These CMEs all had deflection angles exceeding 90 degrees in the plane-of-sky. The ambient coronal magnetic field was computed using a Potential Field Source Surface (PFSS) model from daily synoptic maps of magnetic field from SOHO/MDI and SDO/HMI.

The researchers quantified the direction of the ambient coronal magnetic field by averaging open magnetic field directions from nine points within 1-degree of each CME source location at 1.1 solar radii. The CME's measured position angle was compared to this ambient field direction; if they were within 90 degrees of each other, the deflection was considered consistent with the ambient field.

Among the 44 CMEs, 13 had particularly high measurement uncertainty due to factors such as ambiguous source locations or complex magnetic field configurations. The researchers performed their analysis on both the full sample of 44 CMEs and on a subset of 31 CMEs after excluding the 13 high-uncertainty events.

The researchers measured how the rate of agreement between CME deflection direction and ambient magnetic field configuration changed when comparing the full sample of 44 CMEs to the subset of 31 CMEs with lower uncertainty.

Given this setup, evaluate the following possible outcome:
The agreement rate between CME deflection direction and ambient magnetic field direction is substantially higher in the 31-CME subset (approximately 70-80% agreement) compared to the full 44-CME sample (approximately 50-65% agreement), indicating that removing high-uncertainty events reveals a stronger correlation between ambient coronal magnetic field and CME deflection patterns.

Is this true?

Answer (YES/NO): NO